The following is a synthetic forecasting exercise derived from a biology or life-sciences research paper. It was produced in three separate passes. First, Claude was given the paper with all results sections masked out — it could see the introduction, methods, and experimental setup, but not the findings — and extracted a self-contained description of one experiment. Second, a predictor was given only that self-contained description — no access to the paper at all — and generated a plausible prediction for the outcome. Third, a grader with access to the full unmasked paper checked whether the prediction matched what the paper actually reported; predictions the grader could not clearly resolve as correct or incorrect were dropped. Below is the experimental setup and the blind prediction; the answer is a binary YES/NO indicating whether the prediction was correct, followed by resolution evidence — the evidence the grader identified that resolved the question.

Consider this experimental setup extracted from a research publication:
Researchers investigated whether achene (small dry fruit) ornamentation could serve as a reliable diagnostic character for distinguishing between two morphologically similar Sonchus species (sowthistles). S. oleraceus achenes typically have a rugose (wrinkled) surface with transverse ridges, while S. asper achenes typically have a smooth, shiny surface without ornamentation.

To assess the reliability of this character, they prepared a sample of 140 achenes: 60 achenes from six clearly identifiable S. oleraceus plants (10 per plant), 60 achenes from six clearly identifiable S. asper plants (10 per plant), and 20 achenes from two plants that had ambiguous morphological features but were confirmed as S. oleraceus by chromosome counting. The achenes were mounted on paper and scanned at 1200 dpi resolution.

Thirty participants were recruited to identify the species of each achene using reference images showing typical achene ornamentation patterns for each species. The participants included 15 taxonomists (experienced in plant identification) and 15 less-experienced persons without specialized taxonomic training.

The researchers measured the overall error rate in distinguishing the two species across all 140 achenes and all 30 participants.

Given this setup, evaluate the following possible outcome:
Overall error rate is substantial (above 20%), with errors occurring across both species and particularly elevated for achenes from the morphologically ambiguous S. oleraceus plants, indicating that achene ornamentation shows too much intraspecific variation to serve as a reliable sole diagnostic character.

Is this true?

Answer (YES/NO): NO